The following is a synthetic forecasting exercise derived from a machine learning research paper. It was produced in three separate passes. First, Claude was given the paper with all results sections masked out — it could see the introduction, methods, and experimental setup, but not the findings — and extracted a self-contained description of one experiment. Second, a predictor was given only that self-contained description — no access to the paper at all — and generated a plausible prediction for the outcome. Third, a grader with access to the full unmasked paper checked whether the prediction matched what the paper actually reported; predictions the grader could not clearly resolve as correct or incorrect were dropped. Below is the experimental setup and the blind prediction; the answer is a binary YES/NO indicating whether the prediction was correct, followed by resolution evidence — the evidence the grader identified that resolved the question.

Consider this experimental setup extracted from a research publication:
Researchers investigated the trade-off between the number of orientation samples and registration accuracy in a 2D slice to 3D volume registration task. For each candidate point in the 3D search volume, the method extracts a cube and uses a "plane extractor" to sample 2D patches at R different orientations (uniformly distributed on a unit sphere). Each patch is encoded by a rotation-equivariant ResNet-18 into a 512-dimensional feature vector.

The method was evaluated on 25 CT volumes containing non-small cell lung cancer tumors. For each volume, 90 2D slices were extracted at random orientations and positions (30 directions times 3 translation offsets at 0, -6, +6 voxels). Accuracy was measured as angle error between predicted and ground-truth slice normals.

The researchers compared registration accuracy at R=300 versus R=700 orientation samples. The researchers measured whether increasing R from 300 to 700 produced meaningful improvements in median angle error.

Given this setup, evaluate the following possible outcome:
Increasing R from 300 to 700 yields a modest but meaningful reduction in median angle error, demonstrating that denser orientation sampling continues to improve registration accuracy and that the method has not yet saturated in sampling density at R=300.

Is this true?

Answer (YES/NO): YES